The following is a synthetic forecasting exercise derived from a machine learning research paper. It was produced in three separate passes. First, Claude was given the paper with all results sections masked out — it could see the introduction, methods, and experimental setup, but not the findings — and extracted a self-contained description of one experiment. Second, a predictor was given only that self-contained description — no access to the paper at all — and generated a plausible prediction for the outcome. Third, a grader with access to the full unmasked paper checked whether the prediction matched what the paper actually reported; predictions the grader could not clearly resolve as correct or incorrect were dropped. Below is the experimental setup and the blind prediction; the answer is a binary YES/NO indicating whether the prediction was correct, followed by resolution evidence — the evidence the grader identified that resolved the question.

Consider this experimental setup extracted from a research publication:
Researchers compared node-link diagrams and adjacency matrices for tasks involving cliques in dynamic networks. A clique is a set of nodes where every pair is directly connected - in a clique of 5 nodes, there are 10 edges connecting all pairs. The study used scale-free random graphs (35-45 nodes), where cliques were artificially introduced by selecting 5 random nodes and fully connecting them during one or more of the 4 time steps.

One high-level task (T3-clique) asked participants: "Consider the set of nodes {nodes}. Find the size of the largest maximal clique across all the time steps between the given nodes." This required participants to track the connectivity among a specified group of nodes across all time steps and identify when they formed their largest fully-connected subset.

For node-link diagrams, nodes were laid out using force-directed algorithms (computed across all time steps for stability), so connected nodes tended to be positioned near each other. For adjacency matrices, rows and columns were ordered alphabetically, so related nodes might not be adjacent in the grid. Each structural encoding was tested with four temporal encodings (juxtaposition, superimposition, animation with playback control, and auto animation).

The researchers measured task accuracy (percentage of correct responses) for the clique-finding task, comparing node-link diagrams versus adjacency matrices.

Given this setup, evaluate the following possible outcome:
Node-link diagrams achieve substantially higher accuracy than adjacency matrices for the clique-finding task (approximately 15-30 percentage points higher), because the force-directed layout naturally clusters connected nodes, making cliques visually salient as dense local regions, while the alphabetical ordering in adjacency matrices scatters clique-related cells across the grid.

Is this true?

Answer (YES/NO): NO